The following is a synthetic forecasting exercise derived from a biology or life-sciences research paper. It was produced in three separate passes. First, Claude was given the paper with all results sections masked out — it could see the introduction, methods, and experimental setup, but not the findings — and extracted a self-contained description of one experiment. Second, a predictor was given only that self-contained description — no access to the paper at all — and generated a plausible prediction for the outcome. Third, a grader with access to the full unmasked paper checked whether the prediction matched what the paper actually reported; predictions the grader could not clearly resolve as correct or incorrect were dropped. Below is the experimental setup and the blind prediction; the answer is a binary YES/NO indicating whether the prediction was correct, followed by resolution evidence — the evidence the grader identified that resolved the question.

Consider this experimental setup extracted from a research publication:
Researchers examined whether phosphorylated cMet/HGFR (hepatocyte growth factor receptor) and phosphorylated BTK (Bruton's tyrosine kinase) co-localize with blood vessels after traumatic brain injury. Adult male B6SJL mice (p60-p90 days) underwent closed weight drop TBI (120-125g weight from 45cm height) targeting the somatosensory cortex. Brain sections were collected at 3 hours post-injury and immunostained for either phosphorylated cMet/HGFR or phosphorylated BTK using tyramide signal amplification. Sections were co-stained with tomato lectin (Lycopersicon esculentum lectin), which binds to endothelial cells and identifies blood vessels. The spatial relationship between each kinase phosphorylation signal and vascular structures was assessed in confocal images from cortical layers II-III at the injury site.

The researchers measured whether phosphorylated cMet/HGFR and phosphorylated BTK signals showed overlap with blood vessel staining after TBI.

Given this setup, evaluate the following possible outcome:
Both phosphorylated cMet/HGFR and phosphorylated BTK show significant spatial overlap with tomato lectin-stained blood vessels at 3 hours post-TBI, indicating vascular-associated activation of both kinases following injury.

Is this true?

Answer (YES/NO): NO